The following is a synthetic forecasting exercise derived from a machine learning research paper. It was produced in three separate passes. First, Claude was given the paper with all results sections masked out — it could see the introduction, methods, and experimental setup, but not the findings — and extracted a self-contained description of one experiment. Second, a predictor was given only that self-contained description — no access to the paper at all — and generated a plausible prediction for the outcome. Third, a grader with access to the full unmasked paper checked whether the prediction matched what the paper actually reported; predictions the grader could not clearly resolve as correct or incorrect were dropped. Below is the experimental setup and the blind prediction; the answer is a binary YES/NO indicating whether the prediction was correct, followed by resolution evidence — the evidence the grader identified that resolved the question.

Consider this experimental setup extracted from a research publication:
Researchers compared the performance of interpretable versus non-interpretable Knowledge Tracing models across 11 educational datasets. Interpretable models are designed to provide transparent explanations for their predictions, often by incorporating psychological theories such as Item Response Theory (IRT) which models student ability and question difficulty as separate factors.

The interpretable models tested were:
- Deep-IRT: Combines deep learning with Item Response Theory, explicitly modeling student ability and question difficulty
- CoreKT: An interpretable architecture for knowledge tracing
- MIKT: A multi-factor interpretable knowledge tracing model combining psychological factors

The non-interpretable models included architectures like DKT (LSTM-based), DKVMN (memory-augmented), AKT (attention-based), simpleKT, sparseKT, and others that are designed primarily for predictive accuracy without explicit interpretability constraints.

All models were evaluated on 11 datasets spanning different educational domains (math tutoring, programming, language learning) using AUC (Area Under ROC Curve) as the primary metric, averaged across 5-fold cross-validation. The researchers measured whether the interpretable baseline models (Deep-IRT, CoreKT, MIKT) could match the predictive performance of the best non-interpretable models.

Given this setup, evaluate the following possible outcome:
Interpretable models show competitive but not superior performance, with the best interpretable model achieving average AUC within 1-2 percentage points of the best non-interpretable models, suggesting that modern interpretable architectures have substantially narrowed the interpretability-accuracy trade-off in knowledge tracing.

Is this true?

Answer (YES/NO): YES